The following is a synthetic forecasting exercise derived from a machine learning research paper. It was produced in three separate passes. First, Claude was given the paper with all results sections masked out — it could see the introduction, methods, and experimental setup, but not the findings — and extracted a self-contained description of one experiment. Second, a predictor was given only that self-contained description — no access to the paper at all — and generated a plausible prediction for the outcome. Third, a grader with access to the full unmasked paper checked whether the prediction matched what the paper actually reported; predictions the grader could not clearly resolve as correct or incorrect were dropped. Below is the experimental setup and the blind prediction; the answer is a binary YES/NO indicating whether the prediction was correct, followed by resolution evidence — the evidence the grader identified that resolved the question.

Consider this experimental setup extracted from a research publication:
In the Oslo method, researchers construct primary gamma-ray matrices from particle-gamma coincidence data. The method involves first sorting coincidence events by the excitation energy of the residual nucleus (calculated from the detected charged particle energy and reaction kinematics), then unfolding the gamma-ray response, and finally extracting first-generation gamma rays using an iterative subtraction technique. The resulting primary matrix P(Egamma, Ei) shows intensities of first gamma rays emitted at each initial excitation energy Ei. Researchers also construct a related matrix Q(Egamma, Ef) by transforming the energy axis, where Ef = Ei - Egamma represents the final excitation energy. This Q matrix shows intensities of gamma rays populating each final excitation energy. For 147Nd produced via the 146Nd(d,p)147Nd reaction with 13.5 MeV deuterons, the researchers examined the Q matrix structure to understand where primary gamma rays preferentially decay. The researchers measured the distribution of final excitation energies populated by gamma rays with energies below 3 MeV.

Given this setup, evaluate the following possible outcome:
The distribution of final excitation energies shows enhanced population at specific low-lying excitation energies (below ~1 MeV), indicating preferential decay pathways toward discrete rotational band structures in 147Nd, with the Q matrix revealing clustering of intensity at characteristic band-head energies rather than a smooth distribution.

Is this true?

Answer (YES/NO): NO